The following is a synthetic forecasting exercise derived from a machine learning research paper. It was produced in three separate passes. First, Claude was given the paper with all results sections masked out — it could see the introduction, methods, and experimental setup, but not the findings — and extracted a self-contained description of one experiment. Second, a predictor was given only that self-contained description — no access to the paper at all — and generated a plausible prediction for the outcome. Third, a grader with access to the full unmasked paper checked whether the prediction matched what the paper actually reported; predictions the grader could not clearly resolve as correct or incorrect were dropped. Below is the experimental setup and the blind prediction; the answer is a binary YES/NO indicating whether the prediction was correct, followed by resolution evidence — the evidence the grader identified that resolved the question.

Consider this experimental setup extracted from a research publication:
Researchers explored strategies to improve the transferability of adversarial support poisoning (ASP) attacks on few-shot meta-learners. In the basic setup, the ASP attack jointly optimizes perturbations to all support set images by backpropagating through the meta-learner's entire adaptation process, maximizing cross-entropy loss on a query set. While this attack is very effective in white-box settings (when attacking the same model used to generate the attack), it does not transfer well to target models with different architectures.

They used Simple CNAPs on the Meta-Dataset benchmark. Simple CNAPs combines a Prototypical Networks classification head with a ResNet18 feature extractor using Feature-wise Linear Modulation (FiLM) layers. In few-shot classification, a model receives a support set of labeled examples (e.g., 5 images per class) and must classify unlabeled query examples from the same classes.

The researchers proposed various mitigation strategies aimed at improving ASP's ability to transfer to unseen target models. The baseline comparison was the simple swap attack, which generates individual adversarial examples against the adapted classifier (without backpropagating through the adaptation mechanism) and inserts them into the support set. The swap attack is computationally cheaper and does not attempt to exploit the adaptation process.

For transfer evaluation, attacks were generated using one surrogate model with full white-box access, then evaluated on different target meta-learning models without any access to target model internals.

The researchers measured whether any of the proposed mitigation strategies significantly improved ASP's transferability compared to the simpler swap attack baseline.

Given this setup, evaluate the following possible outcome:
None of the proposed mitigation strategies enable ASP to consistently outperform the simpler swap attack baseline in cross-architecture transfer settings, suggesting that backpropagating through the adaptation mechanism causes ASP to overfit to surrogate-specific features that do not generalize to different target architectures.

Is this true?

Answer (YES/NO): YES